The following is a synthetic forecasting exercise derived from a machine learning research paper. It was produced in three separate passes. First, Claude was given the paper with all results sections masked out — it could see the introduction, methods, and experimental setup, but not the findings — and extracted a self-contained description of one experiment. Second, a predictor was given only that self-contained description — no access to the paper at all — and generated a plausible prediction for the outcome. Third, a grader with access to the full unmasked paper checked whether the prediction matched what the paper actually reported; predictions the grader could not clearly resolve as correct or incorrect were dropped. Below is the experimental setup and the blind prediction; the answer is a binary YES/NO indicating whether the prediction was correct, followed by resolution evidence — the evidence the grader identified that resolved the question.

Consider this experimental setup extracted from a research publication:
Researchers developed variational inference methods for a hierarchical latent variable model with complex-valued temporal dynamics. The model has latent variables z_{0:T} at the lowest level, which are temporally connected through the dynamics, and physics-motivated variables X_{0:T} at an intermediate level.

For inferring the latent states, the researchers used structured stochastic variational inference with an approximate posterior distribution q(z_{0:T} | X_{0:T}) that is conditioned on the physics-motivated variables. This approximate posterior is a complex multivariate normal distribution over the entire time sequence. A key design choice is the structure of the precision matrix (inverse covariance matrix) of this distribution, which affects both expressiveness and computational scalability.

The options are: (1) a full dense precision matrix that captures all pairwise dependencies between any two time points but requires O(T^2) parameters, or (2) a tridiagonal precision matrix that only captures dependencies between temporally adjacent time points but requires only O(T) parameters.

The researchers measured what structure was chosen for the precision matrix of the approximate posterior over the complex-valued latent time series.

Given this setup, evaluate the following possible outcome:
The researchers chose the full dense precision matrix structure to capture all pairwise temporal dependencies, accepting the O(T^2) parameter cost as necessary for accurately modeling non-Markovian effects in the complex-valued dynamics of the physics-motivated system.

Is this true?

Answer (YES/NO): NO